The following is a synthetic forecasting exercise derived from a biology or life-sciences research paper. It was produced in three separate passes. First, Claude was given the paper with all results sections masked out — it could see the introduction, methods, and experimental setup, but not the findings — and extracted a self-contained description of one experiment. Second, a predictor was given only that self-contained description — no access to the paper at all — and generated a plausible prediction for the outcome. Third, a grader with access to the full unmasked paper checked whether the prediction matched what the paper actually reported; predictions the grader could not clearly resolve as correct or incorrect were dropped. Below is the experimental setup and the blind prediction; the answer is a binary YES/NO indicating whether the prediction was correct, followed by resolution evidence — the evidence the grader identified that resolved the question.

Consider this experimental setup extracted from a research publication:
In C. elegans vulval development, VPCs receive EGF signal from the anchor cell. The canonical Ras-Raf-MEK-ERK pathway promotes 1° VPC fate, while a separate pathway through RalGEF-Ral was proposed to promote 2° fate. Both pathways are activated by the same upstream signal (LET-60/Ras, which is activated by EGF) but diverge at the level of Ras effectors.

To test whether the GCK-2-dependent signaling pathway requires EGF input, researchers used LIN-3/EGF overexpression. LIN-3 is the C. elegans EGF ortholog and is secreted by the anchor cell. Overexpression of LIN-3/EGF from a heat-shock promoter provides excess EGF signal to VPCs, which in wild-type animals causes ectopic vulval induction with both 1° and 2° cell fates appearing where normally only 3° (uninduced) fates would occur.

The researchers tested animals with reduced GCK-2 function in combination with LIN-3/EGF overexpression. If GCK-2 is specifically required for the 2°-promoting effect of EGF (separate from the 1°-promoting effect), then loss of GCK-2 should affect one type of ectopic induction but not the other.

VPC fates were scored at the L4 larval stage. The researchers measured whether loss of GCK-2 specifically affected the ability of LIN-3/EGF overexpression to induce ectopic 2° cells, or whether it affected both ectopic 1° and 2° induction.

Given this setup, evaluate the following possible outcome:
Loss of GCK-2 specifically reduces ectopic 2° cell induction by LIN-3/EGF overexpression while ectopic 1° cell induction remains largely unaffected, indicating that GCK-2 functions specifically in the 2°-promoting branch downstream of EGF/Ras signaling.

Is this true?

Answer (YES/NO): NO